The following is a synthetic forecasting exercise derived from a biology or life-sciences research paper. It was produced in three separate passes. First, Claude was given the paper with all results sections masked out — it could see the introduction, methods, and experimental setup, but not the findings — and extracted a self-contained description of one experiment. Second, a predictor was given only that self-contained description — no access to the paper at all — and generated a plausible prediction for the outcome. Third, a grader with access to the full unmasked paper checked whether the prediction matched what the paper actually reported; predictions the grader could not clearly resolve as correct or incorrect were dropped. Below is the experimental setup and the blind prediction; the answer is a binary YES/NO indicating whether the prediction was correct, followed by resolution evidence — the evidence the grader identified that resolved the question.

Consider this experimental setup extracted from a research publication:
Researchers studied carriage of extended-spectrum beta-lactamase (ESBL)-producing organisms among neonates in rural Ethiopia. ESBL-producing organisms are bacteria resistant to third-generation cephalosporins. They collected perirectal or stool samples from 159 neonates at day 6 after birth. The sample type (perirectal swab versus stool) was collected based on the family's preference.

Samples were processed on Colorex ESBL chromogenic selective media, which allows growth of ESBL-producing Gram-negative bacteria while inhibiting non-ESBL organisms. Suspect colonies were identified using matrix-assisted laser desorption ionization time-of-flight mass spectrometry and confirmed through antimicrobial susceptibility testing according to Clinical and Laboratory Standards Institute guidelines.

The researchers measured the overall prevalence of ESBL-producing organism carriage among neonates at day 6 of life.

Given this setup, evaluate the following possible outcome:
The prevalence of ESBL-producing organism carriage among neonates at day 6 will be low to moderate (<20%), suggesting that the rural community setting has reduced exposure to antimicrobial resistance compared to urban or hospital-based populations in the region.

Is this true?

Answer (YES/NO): NO